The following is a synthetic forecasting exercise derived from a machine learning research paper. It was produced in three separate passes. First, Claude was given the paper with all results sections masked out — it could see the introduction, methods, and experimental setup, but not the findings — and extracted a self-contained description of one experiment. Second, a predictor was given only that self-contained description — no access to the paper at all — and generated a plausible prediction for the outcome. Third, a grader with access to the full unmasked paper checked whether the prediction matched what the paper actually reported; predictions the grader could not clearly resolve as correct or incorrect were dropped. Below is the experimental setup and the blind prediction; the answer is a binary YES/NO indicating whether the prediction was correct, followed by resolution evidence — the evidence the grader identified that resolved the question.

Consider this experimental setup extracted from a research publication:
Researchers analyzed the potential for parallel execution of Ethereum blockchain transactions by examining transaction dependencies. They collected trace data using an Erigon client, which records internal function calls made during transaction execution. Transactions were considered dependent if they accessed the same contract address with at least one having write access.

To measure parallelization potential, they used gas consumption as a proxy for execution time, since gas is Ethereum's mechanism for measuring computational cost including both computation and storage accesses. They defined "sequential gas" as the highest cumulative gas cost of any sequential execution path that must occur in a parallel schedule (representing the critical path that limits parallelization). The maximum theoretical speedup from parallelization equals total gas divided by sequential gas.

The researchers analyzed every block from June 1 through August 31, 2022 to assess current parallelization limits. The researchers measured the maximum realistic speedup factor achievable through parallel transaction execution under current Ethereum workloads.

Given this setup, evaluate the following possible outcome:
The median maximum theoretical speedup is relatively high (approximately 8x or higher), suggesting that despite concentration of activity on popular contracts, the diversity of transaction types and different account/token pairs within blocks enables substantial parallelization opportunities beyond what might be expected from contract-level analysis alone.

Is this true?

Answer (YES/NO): NO